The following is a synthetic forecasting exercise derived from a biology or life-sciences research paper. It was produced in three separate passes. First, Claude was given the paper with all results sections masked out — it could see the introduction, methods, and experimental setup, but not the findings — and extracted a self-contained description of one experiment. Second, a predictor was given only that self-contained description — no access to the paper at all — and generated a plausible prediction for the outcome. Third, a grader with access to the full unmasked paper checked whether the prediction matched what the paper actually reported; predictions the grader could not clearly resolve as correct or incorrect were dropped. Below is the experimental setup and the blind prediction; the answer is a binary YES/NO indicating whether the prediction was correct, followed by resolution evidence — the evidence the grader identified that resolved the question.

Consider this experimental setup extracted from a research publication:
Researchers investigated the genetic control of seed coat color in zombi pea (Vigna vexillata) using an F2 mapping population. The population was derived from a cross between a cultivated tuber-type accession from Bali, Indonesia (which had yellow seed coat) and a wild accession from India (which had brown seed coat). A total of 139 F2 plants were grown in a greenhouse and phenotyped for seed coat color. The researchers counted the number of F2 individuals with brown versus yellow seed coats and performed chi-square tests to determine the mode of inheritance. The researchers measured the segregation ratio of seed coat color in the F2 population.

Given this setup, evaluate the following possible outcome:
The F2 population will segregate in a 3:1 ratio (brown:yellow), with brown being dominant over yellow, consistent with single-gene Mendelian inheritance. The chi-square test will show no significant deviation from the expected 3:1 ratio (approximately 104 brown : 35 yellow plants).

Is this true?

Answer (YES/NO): NO